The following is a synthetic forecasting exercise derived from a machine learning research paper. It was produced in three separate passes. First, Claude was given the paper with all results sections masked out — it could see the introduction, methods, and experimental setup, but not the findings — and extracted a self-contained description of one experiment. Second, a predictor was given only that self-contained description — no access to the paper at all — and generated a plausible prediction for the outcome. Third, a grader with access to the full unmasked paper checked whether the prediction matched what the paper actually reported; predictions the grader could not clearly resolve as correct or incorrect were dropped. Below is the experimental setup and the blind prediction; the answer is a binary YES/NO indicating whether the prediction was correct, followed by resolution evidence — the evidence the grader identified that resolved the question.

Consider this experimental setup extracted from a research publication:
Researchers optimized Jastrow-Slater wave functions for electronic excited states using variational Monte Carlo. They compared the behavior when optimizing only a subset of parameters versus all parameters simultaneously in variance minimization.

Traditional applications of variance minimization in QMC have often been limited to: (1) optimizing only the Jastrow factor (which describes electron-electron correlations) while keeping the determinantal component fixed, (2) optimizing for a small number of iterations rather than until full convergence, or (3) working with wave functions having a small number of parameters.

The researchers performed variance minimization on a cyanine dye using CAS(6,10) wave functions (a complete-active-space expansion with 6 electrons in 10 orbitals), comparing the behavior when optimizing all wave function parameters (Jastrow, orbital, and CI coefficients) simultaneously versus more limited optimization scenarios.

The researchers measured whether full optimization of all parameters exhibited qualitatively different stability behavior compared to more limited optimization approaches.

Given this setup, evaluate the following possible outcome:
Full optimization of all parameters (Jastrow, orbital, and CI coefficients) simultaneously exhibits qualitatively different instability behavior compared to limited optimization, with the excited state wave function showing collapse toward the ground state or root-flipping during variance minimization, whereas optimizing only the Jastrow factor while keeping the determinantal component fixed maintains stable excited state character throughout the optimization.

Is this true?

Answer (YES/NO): NO